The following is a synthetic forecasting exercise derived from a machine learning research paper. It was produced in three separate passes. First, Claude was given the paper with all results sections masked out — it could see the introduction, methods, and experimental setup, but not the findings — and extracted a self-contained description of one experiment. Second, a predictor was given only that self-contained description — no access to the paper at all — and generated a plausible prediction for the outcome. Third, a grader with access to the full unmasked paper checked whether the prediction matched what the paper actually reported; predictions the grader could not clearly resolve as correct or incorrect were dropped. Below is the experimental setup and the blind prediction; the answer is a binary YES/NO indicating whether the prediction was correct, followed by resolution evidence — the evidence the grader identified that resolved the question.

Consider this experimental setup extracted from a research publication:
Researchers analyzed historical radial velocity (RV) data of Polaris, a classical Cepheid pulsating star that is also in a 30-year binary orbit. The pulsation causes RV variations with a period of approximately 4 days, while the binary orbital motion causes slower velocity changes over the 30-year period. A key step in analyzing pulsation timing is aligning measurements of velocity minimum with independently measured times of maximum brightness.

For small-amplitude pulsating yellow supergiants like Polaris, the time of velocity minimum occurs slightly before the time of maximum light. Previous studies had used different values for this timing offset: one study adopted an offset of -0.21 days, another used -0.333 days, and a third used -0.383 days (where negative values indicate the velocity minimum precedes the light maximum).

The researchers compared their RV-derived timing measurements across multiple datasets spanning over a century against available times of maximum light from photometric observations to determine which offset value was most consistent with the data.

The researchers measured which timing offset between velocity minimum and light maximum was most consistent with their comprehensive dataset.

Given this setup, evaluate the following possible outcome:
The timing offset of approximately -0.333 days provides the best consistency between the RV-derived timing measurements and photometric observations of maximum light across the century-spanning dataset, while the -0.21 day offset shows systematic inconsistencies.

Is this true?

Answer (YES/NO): NO